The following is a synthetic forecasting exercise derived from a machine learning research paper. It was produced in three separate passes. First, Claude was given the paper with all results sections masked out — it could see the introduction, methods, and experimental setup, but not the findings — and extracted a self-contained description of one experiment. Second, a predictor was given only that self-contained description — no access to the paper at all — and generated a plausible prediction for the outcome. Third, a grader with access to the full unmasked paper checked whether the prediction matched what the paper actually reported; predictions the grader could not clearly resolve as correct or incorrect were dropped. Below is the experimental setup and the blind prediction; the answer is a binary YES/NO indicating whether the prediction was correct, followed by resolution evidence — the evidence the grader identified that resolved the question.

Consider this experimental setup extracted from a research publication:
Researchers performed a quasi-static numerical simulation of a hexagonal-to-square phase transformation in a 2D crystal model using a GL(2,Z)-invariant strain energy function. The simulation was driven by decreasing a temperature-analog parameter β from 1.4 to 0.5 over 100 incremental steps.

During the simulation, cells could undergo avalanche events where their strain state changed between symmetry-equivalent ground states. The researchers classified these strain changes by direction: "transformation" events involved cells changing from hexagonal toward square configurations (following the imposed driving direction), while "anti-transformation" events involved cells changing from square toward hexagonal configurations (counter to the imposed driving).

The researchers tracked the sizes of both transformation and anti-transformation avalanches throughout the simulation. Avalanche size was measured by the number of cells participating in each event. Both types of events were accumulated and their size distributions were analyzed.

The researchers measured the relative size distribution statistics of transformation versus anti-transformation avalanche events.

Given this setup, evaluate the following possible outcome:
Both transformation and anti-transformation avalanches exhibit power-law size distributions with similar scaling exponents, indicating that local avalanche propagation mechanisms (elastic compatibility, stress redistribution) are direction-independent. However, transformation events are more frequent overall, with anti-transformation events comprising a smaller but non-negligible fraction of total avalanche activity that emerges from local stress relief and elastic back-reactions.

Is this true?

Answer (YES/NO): NO